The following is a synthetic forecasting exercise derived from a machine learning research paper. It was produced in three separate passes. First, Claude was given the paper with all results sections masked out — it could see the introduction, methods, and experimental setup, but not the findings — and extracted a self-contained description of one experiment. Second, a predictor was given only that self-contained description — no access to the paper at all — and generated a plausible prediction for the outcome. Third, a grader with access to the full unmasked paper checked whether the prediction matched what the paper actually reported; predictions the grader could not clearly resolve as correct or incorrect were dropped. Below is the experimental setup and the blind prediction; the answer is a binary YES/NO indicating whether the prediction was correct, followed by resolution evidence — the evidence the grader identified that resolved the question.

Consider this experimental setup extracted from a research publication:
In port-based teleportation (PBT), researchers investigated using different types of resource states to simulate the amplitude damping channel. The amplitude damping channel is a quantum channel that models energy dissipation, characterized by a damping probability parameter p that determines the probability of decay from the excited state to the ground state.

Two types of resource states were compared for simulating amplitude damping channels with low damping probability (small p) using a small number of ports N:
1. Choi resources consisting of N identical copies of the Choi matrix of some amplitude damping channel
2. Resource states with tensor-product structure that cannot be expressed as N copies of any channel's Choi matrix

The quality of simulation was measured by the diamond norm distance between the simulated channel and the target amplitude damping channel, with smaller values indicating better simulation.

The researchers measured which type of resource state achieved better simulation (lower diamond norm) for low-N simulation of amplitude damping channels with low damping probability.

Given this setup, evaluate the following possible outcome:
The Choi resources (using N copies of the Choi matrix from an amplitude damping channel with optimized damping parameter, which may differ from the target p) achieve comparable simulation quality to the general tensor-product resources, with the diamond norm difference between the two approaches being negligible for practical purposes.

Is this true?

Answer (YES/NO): NO